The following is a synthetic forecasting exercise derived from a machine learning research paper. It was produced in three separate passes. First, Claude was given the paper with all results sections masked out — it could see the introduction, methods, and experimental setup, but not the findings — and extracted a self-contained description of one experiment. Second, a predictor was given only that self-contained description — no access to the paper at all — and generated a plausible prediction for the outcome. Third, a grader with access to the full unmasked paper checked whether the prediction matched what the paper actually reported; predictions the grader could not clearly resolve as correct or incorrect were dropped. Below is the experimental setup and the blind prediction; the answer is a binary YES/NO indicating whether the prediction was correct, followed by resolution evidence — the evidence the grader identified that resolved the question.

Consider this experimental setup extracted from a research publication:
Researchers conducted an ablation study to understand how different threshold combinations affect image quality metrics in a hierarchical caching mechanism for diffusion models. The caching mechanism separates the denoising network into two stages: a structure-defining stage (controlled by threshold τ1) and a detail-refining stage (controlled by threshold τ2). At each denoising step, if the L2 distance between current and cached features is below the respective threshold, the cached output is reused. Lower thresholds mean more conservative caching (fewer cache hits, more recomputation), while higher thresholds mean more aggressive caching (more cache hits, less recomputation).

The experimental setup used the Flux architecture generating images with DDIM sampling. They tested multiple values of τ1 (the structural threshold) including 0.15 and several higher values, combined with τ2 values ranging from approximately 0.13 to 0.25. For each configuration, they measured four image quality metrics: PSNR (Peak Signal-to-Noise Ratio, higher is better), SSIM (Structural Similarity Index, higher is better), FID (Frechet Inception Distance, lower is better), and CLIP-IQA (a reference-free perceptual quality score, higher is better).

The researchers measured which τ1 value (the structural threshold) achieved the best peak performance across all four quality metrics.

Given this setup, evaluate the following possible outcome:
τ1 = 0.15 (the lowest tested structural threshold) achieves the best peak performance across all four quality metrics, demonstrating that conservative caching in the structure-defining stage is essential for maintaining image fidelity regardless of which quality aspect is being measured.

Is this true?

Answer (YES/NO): YES